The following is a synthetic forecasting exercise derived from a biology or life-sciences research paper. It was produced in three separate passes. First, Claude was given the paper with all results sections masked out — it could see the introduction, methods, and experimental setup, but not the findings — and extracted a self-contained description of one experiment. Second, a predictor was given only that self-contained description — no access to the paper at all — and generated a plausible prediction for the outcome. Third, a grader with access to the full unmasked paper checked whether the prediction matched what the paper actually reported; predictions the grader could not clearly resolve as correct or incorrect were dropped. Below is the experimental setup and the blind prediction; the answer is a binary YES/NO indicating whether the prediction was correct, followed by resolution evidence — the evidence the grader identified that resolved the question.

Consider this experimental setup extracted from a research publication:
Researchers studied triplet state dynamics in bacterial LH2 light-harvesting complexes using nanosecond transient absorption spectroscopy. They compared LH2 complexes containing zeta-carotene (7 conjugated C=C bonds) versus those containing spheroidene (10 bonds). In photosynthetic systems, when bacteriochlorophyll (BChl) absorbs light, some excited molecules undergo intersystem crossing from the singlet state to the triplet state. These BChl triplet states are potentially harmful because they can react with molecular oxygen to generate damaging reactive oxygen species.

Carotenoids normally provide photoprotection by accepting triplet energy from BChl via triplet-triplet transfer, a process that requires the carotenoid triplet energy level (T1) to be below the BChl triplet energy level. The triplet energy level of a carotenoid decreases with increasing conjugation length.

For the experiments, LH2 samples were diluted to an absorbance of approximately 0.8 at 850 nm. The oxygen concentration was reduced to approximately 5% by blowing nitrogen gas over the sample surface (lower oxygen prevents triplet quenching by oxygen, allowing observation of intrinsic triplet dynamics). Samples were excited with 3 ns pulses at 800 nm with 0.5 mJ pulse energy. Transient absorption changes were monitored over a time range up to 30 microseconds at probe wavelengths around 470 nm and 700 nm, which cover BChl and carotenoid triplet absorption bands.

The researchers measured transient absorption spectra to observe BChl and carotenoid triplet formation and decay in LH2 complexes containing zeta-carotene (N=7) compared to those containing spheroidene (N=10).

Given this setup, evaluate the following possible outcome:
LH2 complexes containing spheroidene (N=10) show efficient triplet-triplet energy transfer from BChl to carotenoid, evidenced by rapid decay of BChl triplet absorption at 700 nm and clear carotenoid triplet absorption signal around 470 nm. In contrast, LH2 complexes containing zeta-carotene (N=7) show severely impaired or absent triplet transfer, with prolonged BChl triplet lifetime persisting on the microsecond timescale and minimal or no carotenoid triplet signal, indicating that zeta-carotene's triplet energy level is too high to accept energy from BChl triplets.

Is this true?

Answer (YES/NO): YES